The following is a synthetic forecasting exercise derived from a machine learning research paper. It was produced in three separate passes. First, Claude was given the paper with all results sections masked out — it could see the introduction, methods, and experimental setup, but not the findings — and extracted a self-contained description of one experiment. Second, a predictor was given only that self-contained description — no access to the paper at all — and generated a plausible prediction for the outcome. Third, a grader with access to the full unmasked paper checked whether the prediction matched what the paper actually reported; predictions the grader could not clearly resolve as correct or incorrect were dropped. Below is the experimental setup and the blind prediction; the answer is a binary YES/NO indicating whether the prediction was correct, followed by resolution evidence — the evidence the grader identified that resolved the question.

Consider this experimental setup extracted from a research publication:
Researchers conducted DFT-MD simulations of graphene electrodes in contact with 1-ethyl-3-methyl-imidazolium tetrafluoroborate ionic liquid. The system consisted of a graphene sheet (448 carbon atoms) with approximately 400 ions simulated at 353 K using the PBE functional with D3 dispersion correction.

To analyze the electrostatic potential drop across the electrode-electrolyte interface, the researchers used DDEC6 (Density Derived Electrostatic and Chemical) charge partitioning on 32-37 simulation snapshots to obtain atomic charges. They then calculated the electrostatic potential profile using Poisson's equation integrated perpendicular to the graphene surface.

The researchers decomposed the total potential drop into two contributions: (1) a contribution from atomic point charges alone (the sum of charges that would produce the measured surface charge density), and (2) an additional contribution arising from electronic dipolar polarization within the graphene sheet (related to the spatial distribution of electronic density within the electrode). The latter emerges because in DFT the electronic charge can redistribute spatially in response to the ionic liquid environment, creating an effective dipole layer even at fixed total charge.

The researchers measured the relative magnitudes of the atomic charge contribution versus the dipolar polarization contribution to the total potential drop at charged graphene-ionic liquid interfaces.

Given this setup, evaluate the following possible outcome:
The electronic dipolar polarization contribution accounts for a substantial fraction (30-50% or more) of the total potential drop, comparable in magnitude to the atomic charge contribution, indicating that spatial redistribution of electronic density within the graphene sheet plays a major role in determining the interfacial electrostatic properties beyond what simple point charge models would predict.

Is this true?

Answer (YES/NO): NO